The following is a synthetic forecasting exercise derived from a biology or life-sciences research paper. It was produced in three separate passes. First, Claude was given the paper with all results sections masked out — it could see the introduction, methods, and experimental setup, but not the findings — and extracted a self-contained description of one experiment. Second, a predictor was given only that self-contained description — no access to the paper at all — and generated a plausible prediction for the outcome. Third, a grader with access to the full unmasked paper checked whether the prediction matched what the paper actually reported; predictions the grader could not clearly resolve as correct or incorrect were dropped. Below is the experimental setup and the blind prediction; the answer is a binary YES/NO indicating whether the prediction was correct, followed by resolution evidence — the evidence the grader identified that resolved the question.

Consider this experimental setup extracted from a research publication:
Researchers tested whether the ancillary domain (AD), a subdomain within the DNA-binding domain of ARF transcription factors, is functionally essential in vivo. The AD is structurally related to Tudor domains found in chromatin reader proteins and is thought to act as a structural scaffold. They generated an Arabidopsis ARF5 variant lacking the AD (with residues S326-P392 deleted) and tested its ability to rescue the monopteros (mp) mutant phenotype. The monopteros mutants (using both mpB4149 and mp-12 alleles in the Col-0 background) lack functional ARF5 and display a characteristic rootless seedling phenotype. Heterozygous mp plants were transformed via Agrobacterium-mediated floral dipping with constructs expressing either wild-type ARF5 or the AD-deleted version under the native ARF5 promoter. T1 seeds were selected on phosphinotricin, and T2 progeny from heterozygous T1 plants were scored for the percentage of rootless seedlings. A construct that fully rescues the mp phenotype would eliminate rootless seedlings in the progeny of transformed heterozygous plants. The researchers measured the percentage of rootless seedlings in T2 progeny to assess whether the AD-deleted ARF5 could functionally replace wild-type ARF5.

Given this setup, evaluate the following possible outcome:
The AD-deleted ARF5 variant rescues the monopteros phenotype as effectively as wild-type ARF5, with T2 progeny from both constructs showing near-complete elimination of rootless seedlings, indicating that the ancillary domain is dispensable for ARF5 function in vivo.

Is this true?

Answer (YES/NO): NO